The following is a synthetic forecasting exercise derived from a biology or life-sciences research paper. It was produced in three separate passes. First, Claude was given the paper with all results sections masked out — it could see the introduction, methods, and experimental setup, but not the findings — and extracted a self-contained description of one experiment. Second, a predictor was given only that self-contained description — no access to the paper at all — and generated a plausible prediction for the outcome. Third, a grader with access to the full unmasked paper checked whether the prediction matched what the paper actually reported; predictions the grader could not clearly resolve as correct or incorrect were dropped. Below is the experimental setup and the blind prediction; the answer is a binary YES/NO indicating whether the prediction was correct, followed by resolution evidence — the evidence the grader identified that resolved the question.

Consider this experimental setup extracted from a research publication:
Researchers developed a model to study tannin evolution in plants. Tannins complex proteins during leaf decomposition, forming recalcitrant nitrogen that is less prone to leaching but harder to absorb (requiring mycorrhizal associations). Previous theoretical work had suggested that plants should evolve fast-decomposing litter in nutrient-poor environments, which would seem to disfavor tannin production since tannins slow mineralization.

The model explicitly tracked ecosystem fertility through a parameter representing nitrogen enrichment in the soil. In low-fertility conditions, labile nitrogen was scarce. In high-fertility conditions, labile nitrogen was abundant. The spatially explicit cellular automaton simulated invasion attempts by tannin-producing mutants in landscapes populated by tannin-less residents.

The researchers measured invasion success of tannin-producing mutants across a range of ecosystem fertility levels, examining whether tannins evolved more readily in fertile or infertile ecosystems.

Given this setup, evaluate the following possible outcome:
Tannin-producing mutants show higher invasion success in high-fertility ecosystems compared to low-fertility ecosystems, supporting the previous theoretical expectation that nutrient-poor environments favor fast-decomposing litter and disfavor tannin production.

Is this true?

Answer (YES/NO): NO